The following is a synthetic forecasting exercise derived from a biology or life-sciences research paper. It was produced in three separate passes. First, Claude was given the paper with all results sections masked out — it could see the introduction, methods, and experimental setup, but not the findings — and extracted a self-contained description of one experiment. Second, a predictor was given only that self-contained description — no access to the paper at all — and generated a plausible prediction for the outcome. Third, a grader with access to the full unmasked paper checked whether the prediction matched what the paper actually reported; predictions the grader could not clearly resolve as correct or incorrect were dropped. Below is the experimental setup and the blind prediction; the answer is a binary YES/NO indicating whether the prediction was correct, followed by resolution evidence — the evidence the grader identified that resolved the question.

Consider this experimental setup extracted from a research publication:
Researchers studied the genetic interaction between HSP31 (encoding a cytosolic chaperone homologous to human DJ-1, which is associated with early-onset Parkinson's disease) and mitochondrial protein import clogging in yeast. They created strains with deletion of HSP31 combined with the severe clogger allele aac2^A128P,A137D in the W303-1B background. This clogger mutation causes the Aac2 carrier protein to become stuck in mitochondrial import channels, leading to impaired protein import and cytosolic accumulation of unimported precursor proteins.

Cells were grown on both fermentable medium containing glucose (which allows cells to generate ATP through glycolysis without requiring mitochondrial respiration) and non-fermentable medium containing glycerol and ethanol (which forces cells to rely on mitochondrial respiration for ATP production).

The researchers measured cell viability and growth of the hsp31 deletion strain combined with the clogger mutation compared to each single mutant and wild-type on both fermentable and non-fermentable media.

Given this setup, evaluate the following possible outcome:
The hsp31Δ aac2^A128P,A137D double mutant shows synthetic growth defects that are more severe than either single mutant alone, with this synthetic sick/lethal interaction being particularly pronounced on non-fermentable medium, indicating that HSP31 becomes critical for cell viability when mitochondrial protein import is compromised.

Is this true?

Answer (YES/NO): YES